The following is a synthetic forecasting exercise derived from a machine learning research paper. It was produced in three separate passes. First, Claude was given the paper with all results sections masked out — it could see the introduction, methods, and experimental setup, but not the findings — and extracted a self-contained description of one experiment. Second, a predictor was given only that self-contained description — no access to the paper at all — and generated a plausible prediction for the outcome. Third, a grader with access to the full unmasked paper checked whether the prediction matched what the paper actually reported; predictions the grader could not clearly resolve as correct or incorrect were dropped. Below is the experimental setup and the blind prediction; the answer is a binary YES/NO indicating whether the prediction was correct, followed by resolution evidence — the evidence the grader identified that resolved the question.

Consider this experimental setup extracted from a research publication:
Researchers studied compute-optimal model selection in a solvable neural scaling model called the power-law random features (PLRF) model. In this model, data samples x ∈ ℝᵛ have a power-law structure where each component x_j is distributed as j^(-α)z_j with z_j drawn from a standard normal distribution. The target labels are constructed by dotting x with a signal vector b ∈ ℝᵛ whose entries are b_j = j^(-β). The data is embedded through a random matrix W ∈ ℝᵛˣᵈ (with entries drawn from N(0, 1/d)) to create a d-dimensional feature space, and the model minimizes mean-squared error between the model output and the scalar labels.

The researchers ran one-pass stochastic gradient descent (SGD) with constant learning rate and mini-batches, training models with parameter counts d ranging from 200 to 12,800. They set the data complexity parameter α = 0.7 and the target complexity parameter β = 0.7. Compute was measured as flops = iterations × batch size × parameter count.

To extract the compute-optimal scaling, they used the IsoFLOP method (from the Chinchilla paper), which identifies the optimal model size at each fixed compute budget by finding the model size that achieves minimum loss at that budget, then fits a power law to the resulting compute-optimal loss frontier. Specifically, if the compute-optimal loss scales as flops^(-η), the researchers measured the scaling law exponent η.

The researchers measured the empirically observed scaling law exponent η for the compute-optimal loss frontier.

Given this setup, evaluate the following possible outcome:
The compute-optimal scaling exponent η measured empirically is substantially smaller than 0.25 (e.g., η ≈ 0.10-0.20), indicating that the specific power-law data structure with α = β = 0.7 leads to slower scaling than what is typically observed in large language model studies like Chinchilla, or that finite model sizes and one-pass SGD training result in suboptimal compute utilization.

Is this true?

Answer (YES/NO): NO